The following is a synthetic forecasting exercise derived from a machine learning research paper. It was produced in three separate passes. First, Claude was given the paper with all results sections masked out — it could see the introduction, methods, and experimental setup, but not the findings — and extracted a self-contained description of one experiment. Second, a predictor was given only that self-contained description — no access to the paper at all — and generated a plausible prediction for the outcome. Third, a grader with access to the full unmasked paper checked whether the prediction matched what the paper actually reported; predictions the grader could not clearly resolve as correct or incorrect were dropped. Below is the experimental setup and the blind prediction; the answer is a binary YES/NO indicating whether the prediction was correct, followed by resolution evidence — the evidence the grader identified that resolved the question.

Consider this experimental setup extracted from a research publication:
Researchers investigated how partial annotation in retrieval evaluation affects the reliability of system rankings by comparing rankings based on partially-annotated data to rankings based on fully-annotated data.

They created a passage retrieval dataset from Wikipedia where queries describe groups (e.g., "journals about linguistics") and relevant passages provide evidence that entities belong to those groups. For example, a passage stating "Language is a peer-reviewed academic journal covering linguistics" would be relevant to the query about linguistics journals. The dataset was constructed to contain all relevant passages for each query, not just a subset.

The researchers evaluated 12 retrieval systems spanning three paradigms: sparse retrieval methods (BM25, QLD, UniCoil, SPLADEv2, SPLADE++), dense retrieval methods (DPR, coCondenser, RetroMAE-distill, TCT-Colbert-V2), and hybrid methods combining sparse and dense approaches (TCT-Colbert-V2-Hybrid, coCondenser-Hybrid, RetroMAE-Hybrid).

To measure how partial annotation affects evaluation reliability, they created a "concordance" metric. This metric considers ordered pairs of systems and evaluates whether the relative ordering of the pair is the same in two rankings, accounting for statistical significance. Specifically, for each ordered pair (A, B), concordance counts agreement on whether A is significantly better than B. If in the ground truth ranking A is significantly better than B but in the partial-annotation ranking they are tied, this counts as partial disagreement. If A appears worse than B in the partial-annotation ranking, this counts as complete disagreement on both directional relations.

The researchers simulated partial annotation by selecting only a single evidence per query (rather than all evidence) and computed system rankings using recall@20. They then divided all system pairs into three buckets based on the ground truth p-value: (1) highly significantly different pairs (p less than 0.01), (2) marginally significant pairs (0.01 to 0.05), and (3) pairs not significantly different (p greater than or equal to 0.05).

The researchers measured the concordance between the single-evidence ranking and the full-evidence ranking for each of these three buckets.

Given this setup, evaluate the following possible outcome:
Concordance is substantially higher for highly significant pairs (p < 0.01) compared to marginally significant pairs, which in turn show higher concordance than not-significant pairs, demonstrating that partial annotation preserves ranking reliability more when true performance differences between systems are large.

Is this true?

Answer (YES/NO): YES